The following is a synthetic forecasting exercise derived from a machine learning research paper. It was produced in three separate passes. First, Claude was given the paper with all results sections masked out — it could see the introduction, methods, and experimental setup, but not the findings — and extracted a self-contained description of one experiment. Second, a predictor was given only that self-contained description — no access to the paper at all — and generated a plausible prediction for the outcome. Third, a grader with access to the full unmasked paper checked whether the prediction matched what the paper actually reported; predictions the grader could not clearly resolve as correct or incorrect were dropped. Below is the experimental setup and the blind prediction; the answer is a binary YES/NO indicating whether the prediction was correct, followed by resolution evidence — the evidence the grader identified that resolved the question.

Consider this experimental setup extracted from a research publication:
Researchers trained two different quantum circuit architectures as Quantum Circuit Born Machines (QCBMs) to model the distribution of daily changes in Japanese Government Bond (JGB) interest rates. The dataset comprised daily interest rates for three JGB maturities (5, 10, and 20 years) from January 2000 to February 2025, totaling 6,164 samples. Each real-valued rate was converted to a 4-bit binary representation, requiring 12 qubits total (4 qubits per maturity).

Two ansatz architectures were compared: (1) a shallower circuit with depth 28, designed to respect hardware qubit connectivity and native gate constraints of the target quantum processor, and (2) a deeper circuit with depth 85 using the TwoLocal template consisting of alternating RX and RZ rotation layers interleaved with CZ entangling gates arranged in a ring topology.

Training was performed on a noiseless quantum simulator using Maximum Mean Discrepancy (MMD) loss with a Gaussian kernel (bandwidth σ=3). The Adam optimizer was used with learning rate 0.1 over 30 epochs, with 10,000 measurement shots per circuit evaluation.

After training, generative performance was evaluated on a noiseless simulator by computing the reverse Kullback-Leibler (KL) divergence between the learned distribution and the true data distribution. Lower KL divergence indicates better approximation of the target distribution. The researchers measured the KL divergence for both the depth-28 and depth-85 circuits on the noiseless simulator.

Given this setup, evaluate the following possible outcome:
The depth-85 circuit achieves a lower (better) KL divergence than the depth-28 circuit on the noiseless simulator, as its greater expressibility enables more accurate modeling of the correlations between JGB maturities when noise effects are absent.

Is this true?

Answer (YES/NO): YES